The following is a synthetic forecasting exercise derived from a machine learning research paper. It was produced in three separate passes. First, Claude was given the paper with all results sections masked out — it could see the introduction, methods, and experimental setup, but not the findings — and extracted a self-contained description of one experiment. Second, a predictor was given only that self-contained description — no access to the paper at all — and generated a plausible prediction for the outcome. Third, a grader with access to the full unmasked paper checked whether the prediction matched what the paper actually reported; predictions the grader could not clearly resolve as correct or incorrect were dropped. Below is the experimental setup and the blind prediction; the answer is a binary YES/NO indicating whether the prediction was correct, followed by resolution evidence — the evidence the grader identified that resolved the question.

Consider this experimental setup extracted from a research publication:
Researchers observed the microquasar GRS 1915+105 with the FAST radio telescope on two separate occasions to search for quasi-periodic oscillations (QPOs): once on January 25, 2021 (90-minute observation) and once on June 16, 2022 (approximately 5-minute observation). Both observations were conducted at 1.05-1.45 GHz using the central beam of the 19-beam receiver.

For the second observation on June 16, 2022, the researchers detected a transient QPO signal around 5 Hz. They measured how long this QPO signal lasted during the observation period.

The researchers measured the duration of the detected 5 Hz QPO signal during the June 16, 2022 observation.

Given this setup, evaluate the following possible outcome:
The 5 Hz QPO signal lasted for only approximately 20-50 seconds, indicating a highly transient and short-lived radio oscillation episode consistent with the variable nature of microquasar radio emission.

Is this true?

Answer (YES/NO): NO